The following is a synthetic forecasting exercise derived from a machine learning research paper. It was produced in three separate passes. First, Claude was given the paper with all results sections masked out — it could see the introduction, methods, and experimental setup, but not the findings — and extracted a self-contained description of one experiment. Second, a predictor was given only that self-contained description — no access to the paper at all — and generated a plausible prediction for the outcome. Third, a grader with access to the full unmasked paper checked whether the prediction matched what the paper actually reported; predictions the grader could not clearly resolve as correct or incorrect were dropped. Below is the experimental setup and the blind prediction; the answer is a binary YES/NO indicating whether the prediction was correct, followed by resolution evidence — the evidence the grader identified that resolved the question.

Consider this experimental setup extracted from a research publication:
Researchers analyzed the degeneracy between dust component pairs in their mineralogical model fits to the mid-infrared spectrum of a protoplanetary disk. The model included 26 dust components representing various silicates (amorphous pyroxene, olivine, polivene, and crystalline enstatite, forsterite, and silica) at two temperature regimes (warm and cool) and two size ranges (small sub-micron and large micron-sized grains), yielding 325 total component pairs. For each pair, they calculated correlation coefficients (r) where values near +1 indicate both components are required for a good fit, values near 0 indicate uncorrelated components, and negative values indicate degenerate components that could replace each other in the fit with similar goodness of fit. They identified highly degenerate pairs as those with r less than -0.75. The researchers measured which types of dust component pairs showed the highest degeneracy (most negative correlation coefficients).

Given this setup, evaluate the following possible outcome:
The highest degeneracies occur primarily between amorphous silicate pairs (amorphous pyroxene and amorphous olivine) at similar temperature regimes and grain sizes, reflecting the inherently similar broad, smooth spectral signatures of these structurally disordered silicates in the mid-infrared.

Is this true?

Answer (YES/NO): NO